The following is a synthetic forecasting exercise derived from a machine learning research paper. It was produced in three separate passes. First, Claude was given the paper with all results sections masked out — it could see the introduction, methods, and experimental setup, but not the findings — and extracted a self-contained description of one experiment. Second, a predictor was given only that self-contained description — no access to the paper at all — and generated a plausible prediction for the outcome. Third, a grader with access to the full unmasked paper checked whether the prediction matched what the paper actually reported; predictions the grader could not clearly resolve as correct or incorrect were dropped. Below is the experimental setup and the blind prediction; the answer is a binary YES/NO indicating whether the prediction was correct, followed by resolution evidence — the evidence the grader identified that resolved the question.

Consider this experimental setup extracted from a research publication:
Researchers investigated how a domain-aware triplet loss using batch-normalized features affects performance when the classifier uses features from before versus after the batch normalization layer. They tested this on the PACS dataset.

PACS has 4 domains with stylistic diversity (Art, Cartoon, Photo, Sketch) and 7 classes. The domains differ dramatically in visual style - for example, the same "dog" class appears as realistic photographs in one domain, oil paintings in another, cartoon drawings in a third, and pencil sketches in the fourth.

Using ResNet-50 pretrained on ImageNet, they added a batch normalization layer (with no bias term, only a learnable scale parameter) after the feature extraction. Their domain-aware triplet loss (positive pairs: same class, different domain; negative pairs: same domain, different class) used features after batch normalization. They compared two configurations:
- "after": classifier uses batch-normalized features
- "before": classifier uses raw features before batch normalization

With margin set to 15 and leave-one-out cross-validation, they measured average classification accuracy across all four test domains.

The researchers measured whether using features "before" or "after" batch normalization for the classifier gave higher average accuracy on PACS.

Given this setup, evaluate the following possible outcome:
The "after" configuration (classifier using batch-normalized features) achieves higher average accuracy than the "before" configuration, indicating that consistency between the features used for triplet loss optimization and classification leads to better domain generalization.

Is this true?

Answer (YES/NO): YES